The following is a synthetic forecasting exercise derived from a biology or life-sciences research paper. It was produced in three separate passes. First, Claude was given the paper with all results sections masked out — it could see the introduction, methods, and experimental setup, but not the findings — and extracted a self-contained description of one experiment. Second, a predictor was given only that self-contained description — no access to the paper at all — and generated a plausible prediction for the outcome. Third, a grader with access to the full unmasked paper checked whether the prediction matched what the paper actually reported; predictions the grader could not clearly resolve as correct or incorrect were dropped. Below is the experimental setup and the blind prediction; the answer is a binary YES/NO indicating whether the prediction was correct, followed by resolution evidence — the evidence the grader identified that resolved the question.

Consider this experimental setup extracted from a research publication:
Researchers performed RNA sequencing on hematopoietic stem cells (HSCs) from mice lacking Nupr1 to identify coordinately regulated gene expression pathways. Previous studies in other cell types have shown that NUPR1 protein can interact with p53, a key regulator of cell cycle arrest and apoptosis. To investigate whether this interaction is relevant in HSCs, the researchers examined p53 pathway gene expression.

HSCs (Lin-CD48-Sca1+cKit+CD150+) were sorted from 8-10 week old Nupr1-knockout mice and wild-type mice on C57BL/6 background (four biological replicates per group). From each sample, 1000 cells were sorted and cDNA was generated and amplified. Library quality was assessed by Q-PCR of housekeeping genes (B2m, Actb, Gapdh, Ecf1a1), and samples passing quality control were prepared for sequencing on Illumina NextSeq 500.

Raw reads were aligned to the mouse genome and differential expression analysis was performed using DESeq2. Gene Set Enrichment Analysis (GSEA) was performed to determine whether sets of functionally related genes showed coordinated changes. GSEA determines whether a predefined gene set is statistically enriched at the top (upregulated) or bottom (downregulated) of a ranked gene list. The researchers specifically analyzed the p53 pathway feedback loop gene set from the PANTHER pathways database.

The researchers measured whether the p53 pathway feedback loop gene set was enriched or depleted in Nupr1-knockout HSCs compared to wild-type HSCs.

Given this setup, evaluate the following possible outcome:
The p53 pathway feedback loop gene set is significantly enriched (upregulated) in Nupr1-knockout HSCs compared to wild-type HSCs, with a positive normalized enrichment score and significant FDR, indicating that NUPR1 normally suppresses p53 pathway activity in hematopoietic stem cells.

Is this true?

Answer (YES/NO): NO